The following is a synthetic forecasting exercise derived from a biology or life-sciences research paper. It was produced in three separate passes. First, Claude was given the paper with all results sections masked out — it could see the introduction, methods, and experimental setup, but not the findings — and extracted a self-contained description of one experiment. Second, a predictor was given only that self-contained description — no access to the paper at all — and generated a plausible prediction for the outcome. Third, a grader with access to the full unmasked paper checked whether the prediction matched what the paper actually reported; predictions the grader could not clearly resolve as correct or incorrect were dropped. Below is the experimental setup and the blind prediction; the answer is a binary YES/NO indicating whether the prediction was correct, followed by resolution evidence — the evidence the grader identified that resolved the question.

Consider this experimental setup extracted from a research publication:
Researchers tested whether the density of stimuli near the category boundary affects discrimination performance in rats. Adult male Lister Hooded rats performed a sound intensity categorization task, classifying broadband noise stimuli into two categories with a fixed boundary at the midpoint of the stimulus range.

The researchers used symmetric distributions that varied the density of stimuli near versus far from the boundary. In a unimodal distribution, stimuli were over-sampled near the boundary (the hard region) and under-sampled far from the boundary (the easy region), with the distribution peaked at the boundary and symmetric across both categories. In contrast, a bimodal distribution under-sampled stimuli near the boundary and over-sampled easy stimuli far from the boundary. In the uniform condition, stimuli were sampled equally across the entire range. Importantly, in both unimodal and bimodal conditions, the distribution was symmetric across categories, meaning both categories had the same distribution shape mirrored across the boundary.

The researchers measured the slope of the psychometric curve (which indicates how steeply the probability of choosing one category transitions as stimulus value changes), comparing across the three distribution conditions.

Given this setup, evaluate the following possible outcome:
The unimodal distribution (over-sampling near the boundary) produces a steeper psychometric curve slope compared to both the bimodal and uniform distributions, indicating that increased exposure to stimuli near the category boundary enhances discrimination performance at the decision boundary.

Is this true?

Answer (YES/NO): NO